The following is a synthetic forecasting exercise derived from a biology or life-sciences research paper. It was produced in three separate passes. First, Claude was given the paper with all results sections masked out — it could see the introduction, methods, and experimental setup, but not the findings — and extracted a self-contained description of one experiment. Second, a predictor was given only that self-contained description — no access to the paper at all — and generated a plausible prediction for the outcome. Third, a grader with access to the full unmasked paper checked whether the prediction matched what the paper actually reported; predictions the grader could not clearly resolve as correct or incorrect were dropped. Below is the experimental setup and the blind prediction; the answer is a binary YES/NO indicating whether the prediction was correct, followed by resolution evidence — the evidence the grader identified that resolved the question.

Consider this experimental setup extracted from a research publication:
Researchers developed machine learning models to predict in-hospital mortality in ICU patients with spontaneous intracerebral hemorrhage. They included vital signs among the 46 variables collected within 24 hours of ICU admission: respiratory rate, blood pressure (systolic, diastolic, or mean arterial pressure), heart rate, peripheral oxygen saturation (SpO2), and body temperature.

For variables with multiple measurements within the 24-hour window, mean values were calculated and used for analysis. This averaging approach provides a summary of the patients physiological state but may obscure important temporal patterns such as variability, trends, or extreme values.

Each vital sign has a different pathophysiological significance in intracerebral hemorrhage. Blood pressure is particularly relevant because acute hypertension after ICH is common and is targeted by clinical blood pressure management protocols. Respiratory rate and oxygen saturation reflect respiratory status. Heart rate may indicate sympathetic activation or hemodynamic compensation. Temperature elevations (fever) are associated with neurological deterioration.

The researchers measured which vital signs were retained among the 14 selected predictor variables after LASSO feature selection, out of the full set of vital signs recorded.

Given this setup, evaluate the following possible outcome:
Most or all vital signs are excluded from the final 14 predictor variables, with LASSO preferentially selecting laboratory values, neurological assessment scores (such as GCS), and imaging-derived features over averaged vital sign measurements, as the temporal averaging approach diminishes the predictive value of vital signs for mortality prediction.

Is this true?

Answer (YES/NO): NO